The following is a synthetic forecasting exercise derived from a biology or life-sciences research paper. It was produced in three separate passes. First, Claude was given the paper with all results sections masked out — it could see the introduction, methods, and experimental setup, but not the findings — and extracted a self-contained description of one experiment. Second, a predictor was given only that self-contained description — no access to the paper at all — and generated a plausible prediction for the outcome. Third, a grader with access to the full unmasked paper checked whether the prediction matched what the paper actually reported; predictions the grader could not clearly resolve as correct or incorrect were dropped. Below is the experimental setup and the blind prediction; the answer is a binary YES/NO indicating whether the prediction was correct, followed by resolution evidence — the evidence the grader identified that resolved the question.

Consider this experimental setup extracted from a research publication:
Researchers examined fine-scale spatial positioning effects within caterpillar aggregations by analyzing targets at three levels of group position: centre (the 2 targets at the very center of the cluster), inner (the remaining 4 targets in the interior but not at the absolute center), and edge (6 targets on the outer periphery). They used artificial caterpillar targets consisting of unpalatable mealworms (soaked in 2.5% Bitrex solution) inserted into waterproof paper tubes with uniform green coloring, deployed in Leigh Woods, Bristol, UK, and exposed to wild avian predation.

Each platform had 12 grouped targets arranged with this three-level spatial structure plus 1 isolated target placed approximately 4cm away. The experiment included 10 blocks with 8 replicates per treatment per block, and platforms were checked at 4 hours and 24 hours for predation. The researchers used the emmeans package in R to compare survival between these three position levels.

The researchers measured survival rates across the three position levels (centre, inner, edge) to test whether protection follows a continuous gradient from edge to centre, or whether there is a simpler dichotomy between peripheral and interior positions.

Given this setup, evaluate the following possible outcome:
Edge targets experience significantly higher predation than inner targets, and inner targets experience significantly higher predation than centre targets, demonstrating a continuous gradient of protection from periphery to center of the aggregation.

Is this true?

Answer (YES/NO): NO